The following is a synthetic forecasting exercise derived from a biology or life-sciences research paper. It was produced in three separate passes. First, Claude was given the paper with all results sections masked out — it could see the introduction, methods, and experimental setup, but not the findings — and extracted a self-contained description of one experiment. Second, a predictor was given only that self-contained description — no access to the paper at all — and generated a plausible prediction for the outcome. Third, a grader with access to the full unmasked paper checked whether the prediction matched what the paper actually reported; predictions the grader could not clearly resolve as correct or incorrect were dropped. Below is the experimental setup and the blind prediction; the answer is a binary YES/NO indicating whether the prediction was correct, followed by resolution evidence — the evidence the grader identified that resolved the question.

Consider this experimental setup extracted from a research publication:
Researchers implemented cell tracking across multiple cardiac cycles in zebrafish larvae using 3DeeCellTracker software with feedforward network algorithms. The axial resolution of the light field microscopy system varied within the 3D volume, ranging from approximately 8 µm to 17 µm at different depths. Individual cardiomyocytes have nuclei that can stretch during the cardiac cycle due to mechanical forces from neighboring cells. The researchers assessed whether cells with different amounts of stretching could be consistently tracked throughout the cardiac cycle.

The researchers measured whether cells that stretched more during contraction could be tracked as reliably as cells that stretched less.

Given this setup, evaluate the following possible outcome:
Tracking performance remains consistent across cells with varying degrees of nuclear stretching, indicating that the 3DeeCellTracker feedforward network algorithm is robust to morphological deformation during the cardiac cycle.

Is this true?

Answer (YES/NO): NO